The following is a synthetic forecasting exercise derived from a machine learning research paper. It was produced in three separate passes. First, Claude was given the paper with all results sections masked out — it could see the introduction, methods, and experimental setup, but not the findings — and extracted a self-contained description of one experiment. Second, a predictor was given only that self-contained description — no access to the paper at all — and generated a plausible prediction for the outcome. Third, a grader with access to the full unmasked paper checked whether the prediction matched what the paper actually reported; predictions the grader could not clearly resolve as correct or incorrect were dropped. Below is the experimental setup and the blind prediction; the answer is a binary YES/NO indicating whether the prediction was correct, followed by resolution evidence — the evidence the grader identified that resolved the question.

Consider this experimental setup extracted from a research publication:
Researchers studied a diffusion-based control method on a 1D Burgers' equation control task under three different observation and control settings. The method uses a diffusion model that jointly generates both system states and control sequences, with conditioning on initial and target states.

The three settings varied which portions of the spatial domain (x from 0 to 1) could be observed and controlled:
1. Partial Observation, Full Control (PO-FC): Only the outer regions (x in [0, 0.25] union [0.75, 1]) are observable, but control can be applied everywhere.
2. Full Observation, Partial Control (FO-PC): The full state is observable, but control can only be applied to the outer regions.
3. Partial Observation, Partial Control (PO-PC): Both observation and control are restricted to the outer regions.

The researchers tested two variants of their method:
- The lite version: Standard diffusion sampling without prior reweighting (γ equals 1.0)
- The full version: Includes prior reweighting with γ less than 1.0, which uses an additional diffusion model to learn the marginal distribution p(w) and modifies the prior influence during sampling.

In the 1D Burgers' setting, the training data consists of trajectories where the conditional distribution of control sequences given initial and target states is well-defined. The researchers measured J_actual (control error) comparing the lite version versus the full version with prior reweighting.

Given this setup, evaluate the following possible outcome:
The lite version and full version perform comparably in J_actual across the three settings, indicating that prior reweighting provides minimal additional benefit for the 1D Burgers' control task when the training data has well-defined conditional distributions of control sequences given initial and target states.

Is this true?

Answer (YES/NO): YES